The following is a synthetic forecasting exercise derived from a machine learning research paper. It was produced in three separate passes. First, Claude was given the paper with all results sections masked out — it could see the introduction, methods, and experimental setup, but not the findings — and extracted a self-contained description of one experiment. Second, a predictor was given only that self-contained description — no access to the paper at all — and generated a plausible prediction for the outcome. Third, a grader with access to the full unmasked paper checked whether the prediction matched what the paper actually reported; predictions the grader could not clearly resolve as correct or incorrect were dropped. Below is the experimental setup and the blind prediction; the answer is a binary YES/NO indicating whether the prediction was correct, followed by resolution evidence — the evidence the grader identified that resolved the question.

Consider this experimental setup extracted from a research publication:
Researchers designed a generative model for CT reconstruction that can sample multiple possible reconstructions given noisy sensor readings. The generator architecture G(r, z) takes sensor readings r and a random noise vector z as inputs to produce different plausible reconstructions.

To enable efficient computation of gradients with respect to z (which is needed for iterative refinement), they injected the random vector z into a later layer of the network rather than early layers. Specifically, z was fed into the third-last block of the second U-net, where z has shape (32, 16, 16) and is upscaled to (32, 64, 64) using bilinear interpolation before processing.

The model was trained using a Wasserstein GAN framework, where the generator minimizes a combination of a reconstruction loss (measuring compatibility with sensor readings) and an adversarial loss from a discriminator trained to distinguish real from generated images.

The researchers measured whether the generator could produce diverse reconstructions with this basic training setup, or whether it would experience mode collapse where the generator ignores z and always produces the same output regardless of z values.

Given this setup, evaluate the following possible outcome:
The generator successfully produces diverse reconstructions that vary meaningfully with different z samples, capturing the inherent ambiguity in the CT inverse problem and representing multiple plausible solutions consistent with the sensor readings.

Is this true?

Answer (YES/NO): NO